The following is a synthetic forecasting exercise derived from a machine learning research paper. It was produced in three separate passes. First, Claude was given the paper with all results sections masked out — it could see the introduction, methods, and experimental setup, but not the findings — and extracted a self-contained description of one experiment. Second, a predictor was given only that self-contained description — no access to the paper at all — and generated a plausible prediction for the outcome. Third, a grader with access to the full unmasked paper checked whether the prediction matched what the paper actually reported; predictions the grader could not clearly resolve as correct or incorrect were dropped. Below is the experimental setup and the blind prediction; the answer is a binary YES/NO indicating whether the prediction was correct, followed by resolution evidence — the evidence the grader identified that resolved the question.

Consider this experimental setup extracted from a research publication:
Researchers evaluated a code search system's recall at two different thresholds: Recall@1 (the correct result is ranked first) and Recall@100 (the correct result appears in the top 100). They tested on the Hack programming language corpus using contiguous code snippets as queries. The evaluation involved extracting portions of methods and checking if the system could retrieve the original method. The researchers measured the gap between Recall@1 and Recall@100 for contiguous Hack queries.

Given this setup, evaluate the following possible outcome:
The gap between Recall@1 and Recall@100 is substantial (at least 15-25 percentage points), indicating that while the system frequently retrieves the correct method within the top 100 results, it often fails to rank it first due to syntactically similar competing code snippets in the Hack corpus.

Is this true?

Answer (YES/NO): NO